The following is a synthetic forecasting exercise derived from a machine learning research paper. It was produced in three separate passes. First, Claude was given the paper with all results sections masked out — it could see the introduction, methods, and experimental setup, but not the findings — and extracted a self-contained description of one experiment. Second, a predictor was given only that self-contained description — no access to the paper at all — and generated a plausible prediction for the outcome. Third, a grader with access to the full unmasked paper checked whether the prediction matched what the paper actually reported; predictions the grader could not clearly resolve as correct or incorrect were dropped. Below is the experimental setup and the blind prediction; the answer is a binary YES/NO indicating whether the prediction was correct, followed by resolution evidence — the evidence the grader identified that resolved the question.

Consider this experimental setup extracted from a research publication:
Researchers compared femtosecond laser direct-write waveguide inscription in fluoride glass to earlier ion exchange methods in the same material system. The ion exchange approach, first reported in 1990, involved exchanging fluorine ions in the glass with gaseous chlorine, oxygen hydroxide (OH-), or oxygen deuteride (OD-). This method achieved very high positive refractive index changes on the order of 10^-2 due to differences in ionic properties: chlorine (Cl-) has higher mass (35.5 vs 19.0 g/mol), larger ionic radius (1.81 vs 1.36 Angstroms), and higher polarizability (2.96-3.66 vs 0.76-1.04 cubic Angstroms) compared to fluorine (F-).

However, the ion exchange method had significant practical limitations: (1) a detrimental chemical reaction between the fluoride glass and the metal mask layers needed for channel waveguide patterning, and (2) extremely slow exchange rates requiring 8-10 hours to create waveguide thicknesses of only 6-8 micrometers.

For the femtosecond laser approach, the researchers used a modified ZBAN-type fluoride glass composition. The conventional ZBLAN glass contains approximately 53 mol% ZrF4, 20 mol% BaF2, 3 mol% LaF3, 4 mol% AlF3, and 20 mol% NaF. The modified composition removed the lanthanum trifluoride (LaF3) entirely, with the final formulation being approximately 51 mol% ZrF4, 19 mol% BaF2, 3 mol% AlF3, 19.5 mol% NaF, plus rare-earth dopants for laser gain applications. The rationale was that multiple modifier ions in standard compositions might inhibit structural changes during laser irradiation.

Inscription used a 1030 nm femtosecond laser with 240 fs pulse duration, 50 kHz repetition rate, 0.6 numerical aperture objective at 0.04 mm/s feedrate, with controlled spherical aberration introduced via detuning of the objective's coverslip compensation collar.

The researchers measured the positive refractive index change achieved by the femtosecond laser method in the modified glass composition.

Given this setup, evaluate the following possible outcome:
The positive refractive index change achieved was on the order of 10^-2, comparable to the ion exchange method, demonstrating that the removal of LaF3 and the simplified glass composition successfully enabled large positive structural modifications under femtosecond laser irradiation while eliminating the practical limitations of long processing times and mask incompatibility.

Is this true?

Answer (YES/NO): YES